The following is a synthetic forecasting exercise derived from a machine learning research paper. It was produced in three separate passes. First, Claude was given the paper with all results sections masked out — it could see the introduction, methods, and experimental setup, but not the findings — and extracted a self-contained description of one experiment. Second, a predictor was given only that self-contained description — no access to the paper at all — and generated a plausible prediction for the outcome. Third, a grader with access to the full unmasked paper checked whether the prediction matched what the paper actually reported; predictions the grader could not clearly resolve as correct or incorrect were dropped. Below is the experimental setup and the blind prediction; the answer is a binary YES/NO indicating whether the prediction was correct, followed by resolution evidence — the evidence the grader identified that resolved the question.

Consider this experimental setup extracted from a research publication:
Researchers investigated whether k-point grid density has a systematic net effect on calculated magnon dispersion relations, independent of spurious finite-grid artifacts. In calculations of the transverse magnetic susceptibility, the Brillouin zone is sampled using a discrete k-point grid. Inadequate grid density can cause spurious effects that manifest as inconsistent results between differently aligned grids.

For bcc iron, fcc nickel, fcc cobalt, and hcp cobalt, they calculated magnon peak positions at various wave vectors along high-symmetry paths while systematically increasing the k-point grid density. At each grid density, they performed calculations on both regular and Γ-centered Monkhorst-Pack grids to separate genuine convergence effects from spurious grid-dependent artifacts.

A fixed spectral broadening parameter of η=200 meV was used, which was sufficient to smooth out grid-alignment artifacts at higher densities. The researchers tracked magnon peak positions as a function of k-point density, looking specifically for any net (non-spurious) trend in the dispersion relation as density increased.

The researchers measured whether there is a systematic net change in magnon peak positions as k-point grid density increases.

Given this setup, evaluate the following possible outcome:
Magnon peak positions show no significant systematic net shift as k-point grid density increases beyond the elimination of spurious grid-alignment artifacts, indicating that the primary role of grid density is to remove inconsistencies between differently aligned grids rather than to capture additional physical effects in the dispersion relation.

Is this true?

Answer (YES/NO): YES